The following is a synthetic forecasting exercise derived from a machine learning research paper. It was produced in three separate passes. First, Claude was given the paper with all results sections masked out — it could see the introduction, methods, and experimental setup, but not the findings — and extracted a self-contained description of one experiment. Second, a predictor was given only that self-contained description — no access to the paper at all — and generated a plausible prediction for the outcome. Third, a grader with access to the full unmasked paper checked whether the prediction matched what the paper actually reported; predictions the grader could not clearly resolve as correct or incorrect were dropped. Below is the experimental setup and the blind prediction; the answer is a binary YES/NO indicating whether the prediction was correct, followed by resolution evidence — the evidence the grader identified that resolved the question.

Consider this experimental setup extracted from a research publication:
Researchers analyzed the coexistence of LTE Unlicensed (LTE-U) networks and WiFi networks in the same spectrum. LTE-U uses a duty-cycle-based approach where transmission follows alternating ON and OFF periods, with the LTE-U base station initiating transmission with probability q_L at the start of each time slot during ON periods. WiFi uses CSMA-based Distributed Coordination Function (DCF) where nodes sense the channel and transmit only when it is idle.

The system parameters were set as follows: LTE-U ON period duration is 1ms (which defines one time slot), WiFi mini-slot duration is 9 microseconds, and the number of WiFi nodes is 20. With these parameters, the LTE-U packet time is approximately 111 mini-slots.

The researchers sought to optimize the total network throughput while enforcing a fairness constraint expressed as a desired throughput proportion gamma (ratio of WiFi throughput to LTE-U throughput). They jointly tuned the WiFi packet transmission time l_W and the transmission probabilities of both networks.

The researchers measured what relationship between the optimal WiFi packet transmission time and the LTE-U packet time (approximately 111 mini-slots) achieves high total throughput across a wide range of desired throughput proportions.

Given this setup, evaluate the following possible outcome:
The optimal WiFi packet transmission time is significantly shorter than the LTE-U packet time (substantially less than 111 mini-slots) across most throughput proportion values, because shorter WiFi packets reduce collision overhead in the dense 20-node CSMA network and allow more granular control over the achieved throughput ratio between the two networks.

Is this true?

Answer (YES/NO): NO